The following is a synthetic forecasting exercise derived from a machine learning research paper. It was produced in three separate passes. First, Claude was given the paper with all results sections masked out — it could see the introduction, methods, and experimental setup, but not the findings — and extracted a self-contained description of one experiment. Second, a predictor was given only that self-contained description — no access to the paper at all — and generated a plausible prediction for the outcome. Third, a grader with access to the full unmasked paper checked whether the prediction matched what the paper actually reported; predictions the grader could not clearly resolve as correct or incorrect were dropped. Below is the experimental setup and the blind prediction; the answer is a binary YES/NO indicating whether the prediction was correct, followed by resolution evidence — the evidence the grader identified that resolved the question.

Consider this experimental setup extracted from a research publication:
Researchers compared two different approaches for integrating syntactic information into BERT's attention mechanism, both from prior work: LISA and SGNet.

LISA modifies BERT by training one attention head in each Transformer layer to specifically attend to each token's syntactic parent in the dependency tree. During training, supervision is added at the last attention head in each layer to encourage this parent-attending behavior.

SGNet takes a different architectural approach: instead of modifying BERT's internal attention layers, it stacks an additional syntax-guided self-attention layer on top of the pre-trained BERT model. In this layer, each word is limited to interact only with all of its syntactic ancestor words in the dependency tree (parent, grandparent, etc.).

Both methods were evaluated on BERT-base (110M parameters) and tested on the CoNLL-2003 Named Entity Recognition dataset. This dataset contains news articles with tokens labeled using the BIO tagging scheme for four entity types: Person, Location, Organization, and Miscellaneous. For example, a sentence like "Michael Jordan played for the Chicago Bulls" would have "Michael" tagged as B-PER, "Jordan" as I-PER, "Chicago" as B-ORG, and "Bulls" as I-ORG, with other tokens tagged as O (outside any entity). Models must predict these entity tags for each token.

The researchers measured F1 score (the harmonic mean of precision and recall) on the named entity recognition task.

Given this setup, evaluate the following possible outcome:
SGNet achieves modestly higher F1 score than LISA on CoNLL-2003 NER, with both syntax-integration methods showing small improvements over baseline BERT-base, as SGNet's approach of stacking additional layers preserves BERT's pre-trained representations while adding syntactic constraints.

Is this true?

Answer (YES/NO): NO